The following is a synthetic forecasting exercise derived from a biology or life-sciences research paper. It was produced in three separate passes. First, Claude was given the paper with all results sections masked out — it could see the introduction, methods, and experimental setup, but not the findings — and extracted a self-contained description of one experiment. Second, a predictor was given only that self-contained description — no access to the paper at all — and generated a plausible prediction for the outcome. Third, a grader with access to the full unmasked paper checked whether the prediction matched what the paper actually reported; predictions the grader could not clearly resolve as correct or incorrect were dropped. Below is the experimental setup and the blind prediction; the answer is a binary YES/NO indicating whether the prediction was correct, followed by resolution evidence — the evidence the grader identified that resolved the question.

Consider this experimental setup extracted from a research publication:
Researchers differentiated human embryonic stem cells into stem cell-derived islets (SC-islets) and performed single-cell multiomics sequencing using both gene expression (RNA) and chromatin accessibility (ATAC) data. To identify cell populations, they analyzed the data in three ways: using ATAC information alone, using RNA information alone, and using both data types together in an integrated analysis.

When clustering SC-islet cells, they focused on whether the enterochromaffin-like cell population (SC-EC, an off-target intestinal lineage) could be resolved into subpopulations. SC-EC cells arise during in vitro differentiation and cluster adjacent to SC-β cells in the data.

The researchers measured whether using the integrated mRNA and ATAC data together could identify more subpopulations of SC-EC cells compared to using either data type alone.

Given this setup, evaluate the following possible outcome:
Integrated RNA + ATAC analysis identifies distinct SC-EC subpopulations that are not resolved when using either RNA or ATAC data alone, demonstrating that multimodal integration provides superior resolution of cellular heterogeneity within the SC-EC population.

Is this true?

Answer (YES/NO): YES